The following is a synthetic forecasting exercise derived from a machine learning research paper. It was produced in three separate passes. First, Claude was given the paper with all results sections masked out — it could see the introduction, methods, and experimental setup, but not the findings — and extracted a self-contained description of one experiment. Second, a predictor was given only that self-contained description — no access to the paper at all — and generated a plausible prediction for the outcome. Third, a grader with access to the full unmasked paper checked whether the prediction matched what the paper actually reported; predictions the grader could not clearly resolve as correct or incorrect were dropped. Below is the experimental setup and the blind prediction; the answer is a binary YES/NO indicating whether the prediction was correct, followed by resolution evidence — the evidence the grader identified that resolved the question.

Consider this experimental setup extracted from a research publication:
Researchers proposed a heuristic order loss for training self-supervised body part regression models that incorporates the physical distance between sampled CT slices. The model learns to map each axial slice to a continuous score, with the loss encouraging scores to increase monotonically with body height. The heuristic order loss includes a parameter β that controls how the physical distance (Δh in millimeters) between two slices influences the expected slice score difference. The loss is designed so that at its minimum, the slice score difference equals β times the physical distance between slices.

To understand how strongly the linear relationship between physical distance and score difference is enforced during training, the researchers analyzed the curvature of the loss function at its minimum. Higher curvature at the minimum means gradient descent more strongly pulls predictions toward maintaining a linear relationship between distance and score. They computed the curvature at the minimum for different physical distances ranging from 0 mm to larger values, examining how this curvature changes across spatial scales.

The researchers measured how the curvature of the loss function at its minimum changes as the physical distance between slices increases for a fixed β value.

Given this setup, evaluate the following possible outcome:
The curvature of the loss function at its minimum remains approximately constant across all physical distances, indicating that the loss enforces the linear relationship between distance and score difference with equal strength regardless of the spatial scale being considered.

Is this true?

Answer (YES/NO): NO